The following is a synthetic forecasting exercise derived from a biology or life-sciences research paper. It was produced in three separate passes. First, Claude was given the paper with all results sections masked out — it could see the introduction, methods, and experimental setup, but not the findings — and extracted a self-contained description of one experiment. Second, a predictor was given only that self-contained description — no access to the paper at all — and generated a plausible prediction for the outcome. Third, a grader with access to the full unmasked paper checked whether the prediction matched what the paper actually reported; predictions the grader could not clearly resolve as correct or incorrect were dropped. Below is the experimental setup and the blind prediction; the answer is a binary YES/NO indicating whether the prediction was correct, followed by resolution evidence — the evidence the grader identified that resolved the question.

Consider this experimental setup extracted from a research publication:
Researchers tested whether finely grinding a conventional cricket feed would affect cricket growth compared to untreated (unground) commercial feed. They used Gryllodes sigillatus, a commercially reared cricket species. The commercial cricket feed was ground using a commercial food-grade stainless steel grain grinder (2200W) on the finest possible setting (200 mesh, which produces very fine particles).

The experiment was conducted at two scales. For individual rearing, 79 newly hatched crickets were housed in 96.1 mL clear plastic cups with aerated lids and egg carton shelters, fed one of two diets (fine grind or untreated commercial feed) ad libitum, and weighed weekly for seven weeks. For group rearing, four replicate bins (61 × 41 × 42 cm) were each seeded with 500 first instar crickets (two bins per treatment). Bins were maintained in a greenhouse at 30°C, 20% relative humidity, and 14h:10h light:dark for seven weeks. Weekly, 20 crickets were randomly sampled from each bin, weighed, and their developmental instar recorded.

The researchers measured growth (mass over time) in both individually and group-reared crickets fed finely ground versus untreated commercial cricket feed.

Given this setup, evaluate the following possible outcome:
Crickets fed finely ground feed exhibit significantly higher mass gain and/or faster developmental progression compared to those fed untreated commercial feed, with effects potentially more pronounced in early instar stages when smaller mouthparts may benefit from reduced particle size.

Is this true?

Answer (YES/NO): NO